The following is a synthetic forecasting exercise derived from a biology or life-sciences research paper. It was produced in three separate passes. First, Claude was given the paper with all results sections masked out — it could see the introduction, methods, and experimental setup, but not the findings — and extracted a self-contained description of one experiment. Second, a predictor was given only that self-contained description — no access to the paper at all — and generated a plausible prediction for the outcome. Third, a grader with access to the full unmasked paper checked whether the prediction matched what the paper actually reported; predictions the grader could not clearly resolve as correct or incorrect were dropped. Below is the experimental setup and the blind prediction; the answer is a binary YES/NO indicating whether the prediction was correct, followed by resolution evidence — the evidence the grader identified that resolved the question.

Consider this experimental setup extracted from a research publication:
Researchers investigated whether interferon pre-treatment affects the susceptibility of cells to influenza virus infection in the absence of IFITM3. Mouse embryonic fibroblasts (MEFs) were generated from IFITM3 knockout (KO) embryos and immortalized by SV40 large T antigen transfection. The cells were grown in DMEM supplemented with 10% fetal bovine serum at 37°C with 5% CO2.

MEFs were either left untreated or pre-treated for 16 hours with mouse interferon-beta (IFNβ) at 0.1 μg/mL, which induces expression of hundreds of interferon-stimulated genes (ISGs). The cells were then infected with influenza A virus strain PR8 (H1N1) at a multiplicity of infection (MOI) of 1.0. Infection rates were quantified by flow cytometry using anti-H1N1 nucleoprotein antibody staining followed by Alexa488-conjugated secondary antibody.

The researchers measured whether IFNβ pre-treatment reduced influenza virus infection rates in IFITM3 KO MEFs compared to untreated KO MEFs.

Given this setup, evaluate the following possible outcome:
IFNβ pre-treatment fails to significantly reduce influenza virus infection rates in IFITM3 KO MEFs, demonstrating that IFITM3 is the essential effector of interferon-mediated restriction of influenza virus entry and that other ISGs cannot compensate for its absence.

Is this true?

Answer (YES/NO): YES